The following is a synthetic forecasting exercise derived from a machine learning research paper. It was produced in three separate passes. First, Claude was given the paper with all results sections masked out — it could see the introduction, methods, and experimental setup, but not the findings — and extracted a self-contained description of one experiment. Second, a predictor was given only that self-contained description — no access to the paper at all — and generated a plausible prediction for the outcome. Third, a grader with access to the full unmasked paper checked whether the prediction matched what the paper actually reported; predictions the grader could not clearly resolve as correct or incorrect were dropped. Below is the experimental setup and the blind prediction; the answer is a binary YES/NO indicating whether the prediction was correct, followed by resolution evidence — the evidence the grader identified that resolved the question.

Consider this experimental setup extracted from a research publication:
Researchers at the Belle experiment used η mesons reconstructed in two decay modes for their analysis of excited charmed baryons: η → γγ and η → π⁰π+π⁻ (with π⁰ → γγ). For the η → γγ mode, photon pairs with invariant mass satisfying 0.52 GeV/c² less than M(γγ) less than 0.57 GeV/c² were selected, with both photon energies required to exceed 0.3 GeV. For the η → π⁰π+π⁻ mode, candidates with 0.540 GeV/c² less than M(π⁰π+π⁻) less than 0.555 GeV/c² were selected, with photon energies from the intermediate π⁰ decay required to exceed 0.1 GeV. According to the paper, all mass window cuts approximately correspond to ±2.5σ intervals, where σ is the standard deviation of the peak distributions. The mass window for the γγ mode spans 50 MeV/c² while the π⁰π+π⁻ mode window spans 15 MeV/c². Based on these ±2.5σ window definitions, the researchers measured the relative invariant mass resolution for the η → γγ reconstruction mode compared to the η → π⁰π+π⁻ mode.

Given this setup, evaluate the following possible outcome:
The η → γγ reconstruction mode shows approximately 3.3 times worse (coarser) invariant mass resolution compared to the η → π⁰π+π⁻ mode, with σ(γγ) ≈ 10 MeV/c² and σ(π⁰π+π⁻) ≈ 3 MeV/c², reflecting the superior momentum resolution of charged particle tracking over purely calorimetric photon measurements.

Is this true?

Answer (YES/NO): YES